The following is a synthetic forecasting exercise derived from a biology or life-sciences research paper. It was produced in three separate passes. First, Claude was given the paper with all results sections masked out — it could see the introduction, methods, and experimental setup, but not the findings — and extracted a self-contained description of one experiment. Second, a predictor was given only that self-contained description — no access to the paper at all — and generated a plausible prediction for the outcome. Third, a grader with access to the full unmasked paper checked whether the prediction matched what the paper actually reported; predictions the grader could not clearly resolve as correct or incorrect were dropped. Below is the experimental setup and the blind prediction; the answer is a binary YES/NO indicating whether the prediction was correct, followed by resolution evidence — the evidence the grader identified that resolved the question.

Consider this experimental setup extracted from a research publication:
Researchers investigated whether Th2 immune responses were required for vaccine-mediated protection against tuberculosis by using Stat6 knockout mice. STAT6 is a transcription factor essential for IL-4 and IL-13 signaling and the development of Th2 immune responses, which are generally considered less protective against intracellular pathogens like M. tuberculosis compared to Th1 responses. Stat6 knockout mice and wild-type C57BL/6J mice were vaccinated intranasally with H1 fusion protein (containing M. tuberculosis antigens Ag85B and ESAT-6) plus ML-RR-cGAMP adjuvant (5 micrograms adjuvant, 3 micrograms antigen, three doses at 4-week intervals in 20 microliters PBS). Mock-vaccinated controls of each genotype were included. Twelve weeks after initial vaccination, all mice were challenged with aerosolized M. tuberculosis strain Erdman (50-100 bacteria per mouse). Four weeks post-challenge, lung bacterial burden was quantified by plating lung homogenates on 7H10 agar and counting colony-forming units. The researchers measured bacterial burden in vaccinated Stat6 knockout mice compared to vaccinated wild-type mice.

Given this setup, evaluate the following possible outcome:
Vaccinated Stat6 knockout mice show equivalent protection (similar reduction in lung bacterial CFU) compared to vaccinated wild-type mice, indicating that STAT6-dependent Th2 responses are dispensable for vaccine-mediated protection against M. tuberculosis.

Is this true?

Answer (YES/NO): YES